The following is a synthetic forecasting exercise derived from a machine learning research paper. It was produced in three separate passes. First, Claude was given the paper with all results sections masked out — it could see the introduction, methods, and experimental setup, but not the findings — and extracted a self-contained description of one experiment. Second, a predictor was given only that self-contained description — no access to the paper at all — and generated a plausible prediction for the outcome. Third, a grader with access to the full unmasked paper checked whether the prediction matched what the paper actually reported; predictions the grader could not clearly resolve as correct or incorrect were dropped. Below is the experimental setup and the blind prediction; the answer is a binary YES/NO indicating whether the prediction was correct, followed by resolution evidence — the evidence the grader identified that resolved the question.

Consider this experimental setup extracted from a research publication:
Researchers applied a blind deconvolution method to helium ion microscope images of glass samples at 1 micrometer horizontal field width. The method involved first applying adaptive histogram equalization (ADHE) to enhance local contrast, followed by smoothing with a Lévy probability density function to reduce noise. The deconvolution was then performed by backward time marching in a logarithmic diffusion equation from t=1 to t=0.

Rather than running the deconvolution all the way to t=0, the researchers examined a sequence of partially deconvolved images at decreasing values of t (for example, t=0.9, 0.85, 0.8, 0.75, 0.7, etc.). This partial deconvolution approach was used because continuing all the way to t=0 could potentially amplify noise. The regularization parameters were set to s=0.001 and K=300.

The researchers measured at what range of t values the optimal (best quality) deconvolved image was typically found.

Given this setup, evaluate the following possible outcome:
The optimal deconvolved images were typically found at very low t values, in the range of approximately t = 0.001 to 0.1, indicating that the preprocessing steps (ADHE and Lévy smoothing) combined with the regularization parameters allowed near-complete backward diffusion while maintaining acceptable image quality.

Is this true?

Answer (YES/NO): NO